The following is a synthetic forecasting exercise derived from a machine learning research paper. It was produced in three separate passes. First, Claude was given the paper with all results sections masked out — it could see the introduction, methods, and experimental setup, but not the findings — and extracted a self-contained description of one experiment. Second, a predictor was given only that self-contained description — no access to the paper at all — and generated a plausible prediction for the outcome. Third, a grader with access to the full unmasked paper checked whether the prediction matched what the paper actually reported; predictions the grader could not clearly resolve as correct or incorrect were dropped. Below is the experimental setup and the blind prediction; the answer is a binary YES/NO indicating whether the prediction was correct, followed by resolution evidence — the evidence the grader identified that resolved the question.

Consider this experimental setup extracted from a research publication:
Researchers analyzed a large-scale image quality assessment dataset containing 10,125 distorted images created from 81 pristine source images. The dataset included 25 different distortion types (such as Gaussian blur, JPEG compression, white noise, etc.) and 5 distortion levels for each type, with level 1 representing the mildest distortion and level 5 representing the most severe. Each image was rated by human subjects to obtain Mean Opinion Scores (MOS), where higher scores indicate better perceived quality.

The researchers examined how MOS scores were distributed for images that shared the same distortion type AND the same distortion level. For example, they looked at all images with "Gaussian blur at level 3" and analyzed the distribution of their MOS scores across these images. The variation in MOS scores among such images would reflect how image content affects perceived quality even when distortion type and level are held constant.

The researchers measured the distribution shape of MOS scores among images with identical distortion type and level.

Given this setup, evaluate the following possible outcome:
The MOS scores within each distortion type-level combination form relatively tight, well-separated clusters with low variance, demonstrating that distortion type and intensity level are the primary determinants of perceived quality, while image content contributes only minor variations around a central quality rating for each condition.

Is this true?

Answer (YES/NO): YES